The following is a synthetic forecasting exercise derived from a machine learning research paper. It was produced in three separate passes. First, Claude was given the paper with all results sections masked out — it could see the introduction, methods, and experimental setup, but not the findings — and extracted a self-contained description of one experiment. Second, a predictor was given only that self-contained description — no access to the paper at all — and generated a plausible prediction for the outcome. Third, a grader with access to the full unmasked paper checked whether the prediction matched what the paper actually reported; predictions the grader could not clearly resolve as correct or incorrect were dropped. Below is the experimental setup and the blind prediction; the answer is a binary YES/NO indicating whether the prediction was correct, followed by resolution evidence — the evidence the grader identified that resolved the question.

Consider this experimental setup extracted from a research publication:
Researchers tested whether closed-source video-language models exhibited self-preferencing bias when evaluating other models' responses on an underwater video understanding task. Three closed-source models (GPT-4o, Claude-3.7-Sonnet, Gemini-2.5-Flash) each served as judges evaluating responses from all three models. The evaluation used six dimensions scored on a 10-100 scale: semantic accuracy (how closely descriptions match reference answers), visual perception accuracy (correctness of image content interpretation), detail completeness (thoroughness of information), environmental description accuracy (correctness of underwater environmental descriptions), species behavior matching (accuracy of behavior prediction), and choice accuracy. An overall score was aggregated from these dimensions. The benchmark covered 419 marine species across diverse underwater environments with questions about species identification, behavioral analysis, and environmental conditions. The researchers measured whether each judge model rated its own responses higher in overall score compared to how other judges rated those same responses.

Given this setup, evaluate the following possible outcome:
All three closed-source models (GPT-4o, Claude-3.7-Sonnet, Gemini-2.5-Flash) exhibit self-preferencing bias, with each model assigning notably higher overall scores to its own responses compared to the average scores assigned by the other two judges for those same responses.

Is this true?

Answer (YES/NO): NO